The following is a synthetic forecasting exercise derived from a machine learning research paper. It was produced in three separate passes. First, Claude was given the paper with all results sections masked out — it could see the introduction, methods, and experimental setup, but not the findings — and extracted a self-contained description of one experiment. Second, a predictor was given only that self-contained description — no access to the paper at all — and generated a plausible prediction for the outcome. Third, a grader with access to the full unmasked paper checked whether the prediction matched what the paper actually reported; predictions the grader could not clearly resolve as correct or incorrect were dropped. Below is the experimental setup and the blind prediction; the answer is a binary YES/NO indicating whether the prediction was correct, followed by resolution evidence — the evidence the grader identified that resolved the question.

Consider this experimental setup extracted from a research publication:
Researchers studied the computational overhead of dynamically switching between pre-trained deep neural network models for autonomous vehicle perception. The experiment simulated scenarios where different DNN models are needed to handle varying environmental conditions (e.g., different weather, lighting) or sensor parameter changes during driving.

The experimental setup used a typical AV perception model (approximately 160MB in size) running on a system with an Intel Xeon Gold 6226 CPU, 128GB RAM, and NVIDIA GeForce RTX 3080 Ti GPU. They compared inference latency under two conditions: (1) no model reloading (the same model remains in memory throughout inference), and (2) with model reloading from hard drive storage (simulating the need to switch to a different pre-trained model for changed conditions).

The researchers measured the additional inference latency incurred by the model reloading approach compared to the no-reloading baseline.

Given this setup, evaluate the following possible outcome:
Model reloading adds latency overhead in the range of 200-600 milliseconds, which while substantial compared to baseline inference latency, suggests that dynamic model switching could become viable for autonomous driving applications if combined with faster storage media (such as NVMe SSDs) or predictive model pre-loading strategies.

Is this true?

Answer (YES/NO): NO